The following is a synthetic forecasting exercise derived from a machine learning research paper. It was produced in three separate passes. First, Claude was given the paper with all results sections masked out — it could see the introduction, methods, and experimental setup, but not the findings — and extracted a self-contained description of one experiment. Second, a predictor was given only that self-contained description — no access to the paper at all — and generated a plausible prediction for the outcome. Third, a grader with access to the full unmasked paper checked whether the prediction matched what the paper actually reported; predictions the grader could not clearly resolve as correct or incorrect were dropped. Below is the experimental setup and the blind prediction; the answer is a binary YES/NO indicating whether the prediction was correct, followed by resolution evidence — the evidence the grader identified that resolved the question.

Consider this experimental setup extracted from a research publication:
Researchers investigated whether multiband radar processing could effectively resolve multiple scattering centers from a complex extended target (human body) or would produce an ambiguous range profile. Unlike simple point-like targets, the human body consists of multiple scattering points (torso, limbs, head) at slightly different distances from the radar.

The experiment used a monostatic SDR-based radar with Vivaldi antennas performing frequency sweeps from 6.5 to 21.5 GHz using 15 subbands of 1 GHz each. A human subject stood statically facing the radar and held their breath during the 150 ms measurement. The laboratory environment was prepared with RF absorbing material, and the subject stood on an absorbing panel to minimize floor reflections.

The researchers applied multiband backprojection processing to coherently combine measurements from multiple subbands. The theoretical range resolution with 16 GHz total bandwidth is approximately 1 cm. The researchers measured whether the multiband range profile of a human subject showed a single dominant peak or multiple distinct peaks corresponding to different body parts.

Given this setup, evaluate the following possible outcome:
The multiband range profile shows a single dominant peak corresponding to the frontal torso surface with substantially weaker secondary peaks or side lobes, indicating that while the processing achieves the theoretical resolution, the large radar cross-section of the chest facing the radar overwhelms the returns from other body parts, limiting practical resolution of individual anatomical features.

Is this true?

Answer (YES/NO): NO